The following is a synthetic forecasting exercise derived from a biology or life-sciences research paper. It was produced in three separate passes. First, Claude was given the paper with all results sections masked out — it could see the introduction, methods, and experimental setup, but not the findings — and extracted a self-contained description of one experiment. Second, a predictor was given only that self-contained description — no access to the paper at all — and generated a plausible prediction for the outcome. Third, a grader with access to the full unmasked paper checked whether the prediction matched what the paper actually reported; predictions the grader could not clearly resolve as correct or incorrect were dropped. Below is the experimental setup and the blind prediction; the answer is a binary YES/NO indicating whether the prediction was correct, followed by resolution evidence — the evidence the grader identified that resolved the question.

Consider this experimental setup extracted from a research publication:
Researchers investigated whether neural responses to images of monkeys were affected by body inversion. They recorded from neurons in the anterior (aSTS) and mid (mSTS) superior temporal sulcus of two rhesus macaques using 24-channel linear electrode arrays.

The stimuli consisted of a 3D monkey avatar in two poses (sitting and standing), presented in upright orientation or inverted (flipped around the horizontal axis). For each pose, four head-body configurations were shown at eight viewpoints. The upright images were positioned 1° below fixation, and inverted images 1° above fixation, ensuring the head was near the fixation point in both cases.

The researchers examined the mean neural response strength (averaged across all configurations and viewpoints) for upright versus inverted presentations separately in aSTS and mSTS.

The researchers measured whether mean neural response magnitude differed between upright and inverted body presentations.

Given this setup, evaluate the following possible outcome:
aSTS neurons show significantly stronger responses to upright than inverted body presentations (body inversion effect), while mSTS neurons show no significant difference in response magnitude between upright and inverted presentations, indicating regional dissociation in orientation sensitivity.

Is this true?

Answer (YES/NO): NO